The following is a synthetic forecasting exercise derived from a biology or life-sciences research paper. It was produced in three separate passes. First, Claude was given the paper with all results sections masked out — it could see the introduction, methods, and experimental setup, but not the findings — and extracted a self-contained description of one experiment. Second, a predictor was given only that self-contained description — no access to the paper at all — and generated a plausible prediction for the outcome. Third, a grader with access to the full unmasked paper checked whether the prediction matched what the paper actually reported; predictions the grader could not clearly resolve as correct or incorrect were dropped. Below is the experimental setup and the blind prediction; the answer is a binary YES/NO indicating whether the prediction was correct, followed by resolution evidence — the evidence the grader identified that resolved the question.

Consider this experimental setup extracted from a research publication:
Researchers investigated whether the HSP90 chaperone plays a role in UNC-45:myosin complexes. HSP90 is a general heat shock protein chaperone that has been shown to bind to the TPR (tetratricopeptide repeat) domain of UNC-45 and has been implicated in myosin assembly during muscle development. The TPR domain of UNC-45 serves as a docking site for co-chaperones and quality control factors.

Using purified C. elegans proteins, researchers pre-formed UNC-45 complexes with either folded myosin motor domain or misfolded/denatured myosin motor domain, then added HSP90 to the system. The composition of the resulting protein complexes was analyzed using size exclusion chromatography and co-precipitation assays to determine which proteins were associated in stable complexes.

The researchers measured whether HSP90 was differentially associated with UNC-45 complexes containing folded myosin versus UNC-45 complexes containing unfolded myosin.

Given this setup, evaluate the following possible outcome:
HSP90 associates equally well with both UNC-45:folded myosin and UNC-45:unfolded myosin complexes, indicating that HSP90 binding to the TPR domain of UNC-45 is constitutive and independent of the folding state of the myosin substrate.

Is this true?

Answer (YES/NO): NO